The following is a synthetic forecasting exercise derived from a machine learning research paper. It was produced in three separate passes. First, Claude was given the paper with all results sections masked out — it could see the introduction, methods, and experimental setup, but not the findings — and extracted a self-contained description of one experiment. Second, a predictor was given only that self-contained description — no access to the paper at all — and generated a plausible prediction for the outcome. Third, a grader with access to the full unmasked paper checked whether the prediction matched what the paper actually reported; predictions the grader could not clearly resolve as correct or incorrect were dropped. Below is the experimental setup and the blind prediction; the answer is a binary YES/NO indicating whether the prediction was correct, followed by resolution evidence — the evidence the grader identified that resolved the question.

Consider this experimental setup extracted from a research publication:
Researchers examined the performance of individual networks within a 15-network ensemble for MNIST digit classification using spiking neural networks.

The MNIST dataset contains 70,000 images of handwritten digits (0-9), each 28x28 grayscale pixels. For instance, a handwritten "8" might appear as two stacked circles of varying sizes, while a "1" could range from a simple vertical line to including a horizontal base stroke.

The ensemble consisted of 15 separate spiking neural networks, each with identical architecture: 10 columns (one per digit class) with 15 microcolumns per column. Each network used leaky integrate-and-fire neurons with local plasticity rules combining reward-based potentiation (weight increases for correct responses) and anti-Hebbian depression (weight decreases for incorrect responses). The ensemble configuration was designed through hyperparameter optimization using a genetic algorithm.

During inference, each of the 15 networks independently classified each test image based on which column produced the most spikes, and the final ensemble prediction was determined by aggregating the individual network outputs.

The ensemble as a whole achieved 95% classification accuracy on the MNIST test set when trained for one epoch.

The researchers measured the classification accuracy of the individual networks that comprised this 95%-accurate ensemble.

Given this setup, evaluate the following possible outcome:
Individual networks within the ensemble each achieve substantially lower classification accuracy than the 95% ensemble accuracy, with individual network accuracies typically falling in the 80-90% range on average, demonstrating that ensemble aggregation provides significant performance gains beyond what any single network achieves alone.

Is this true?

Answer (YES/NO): NO